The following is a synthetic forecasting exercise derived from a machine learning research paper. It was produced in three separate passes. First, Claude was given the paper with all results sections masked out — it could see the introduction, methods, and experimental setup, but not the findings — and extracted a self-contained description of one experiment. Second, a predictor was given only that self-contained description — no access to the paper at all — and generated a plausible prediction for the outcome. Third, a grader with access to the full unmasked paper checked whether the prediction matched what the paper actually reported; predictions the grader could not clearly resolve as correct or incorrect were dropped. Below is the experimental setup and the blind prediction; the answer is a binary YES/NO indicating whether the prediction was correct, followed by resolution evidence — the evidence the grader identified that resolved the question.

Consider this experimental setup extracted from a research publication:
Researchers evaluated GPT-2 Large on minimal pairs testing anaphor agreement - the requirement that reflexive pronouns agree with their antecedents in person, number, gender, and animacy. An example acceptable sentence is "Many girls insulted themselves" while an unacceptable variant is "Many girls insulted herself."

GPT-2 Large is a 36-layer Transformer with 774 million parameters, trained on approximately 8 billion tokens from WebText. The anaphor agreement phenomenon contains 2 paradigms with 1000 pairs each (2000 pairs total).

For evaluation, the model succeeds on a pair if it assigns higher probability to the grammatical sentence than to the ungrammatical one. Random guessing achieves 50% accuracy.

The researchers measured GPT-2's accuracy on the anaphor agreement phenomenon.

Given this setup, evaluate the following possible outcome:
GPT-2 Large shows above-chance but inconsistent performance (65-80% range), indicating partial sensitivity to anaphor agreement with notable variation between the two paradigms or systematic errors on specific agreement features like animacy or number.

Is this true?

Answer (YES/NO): NO